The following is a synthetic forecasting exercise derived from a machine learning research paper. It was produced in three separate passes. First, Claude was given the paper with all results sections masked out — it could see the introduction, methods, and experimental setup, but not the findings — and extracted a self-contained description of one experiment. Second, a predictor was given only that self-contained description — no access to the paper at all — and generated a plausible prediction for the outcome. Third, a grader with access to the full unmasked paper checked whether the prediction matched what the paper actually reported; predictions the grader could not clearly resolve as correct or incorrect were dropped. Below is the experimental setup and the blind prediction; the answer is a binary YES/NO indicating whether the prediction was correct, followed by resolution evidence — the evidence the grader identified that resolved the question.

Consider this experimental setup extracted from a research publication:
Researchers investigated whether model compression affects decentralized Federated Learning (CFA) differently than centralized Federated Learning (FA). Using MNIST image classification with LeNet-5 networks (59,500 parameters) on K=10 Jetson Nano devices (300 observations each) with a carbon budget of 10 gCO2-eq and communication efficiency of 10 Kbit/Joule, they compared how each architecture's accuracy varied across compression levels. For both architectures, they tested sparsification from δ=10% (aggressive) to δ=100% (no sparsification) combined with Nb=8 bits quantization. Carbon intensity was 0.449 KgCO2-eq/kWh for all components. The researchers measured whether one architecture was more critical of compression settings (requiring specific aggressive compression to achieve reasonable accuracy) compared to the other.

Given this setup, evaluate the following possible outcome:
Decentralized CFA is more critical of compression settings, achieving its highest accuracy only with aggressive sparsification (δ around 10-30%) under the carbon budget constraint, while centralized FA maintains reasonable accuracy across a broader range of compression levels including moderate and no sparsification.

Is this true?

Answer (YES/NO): YES